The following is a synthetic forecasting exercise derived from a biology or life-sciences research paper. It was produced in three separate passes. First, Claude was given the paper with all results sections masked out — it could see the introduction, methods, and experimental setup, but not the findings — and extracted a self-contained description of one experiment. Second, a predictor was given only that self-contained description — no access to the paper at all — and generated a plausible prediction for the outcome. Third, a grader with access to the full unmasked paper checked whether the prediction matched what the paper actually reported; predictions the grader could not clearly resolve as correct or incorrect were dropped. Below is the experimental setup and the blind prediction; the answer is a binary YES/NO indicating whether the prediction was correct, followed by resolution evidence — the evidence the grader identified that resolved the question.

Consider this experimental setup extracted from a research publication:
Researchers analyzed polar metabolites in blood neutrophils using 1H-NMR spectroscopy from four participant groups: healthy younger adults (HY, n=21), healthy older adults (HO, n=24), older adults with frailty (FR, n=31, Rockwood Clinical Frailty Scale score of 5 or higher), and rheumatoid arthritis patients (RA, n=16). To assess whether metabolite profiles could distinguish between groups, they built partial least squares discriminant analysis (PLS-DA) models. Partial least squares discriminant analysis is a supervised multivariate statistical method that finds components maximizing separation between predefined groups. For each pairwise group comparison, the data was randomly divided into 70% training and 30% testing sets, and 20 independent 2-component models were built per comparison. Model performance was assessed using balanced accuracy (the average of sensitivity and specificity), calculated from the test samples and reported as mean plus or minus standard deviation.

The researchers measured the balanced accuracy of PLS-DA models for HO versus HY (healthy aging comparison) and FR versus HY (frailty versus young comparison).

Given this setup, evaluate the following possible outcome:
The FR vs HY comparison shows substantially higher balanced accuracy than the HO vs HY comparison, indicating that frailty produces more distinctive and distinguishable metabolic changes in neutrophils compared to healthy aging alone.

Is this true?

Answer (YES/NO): YES